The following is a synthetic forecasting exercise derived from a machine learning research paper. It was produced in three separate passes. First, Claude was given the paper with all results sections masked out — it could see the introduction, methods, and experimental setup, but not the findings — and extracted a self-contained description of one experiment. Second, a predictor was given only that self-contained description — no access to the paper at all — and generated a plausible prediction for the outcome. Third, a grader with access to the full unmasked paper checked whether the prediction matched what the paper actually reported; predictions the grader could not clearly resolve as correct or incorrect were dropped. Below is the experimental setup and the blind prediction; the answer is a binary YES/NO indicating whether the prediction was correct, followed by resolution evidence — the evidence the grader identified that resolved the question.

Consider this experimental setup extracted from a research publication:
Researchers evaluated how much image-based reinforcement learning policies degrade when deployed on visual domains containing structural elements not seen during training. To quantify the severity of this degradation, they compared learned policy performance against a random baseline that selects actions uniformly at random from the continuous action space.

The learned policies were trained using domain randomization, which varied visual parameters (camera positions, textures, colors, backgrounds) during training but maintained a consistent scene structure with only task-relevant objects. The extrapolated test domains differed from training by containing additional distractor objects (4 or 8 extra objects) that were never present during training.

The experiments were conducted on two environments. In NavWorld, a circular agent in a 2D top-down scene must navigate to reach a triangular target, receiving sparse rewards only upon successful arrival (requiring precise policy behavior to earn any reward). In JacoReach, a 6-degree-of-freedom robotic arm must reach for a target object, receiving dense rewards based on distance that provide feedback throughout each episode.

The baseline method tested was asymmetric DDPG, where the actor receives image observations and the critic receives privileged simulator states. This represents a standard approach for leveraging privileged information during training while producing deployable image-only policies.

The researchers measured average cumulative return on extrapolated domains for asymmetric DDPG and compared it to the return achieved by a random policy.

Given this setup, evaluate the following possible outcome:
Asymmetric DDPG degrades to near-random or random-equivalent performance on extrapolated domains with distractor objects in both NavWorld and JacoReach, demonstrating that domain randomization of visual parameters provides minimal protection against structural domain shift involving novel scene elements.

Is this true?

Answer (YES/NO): NO